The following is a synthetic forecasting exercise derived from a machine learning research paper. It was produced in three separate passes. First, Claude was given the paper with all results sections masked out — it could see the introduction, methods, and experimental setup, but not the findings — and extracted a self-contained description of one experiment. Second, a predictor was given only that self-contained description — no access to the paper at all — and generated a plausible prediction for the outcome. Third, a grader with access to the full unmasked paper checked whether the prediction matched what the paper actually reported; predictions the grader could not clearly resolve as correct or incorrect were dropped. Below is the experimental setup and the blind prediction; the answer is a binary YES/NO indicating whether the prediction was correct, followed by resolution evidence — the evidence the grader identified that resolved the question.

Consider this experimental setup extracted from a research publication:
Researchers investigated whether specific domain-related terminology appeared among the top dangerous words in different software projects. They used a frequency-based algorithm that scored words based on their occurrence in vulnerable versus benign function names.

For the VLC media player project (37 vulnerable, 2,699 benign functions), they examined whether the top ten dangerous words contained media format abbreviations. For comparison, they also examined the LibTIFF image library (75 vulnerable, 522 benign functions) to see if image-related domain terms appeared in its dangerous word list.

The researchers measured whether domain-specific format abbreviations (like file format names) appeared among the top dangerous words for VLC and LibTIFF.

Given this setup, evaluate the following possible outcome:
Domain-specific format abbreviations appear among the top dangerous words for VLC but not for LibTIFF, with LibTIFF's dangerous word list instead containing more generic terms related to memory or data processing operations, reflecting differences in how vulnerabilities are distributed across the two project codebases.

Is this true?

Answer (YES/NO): NO